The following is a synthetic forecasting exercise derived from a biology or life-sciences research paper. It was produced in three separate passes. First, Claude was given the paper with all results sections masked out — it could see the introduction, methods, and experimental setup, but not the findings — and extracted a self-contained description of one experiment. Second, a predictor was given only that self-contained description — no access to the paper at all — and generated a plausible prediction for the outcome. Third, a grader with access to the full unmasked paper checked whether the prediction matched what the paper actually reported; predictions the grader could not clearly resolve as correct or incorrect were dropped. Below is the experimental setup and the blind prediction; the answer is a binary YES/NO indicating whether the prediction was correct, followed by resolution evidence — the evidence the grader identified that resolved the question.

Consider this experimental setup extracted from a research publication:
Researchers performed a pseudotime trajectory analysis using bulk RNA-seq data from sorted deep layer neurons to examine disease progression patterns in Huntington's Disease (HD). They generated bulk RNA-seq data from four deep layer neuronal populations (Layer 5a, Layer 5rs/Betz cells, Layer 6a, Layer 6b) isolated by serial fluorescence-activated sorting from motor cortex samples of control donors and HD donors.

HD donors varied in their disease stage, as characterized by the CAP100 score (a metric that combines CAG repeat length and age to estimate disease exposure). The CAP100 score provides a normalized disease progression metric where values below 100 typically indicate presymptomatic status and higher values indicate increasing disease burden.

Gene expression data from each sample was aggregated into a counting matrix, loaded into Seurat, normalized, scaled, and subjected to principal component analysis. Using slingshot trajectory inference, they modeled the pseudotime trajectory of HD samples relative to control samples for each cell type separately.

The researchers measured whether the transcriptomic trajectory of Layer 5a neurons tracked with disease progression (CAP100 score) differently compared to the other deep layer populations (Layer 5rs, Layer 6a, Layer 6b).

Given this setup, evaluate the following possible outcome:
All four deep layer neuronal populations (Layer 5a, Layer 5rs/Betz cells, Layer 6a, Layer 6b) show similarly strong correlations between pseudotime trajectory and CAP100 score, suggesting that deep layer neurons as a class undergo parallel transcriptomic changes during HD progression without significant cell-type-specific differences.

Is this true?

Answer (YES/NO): NO